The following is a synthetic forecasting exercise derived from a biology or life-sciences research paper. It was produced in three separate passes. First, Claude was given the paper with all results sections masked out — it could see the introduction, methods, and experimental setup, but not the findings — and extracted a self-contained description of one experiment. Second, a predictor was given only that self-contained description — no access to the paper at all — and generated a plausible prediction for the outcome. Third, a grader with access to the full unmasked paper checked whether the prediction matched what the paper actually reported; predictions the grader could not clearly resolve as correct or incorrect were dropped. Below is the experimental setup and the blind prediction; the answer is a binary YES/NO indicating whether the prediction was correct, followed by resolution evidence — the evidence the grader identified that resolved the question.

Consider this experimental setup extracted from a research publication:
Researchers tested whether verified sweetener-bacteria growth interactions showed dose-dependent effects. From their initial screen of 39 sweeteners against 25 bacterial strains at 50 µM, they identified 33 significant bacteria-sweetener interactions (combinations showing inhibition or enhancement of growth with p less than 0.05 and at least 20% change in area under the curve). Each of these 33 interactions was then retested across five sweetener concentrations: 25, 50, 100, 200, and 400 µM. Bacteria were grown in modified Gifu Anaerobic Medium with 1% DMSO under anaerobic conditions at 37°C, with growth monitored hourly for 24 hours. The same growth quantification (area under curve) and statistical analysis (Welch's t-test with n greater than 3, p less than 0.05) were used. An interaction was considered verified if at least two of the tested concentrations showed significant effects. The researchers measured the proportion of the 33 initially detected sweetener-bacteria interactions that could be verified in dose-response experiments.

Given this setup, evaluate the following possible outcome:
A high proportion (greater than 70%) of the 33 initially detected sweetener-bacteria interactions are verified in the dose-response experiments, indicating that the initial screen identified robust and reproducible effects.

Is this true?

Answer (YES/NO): YES